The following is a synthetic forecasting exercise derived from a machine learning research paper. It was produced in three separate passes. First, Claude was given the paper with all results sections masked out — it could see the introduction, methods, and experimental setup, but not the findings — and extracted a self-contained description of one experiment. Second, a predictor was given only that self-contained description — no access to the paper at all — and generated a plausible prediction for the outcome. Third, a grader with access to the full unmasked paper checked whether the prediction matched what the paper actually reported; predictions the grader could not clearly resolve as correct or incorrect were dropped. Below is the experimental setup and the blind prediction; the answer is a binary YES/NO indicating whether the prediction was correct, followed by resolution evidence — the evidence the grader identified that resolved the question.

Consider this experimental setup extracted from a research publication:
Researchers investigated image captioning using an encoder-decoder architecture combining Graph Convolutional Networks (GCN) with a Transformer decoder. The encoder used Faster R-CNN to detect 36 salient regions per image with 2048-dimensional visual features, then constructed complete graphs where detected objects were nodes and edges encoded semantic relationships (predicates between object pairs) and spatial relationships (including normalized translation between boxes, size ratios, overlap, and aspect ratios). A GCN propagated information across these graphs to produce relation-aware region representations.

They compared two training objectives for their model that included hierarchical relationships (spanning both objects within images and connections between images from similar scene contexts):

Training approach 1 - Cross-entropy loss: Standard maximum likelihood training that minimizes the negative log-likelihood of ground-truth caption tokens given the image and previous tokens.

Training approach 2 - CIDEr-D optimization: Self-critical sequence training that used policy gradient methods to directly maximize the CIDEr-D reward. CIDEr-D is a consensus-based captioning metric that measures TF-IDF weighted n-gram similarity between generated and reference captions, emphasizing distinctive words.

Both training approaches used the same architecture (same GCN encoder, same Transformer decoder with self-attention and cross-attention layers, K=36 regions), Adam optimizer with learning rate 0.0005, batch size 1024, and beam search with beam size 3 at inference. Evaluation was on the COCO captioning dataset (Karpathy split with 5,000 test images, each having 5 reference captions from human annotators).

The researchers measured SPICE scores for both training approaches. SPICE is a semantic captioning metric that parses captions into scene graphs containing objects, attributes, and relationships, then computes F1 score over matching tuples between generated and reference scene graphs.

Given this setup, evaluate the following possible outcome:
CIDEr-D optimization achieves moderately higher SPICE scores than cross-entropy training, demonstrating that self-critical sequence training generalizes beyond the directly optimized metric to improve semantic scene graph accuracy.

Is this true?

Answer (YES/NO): YES